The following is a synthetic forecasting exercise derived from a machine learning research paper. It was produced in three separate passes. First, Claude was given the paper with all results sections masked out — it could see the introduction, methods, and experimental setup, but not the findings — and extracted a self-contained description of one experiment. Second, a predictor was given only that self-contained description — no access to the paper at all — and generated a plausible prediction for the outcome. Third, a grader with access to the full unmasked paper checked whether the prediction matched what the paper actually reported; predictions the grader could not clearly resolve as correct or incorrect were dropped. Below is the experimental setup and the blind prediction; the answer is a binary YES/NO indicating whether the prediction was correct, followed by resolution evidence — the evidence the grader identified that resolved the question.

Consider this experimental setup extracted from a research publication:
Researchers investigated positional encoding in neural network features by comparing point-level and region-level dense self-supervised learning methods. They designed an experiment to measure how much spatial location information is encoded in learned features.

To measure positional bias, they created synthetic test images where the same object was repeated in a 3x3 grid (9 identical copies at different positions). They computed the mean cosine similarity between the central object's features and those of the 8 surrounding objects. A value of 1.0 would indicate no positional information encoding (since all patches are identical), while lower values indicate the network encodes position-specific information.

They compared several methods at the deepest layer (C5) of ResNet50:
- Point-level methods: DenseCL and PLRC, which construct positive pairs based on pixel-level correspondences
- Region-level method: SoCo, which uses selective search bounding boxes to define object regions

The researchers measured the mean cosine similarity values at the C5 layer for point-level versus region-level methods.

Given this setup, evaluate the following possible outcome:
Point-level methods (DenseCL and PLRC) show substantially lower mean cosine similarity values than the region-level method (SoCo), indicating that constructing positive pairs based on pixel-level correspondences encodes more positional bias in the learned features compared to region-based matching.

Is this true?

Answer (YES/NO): YES